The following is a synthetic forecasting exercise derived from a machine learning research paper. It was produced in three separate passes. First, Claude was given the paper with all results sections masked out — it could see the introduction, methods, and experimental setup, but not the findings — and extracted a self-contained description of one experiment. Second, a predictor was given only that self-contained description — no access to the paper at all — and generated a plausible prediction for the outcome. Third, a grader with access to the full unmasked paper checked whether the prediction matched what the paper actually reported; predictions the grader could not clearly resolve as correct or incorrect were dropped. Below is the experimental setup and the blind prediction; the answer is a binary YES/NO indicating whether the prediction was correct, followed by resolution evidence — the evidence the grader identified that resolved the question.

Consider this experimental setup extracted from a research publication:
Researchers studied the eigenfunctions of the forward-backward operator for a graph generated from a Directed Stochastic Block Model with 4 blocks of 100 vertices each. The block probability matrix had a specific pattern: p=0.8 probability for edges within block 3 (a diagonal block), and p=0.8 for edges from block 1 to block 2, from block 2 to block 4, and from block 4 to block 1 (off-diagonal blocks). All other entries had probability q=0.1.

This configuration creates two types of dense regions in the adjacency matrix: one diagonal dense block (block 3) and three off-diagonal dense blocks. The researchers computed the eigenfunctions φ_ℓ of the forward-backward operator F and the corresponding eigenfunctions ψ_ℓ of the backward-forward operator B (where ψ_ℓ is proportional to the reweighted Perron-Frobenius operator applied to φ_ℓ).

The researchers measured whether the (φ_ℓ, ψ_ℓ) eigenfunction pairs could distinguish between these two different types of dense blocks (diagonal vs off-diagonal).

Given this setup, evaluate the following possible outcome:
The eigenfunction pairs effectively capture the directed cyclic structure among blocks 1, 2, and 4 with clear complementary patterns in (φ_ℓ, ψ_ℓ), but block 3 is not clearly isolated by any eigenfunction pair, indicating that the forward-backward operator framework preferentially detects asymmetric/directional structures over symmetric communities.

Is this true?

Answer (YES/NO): NO